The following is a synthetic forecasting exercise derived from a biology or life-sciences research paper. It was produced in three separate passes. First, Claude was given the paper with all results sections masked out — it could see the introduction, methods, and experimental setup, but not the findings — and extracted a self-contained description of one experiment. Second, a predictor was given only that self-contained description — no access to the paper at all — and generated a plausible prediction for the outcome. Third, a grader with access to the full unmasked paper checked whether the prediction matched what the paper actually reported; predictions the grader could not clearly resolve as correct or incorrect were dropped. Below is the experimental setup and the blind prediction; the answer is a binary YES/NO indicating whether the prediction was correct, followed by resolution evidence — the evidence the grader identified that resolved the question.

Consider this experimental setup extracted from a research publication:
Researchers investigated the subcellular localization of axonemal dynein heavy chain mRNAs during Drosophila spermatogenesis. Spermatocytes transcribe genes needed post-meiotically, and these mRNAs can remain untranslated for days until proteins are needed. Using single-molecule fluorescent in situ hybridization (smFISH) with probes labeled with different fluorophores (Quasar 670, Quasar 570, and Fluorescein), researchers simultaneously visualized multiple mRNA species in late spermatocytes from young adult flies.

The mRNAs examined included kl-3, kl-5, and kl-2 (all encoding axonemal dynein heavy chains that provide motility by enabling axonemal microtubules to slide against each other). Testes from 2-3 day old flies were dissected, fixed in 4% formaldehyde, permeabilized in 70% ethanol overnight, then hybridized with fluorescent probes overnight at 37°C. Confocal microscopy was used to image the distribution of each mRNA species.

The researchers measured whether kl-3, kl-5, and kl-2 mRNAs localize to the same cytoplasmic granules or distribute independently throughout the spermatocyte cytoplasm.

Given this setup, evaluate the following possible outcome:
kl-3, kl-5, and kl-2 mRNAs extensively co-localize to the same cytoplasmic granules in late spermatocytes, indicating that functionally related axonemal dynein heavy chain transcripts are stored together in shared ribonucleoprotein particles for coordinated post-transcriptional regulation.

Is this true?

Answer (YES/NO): YES